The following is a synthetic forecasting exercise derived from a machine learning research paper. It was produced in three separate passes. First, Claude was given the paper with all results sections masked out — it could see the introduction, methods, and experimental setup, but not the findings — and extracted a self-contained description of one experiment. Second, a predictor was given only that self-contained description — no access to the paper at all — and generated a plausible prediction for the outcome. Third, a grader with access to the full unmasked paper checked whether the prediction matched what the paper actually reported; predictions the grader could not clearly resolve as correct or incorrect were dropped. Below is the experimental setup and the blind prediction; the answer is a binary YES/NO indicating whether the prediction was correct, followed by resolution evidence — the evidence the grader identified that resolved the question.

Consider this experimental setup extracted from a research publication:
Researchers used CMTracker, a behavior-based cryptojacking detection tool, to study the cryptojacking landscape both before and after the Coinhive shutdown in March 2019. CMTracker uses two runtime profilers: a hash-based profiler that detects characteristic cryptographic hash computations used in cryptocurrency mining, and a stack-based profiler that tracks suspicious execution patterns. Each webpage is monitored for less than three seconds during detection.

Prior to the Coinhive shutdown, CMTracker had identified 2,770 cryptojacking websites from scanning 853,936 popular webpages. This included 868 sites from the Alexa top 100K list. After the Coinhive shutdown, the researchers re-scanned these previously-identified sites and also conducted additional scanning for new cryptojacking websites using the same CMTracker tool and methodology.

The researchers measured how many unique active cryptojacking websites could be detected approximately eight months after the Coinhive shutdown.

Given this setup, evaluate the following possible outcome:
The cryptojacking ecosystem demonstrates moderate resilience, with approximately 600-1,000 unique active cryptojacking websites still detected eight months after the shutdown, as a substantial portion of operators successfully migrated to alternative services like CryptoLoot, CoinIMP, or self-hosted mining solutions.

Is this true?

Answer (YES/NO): YES